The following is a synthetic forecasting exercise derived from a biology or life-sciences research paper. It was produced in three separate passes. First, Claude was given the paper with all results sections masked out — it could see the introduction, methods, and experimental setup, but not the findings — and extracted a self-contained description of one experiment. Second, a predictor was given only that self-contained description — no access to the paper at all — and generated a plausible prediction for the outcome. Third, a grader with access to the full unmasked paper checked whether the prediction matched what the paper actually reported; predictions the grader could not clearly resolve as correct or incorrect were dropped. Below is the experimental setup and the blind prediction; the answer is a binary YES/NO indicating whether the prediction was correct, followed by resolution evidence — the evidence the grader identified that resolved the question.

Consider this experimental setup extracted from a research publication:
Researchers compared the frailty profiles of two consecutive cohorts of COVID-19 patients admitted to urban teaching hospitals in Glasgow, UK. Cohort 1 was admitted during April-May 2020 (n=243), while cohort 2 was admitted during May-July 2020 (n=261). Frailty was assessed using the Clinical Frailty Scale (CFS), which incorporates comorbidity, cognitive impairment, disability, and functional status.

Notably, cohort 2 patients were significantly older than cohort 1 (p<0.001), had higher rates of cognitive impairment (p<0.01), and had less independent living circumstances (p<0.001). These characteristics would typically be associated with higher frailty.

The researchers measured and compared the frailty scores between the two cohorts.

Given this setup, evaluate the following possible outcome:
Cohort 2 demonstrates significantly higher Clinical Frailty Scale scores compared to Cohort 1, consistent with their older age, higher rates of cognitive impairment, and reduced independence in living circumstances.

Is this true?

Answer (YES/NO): NO